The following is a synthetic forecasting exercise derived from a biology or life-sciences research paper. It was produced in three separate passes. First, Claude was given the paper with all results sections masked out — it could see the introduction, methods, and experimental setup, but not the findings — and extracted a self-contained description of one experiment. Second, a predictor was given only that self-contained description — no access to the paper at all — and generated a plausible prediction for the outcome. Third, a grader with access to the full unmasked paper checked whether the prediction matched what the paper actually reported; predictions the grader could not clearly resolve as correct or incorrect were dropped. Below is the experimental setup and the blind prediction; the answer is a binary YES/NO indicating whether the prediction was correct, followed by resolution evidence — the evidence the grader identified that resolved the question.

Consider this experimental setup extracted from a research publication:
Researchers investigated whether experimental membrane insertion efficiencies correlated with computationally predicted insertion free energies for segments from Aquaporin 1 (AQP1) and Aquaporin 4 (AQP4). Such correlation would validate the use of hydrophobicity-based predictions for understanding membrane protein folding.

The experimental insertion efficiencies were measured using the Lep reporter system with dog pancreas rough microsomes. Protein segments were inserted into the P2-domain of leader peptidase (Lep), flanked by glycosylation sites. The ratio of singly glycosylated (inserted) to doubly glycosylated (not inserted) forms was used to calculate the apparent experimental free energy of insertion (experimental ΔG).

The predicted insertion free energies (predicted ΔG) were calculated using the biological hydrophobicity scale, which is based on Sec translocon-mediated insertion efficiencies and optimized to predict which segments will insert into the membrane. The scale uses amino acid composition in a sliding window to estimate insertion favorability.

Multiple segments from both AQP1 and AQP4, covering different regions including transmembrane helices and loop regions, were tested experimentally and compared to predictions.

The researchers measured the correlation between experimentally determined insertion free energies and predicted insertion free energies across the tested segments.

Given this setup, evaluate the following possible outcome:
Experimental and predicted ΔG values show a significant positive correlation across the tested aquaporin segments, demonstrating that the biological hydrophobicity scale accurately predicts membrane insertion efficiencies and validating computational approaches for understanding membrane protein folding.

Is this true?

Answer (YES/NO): YES